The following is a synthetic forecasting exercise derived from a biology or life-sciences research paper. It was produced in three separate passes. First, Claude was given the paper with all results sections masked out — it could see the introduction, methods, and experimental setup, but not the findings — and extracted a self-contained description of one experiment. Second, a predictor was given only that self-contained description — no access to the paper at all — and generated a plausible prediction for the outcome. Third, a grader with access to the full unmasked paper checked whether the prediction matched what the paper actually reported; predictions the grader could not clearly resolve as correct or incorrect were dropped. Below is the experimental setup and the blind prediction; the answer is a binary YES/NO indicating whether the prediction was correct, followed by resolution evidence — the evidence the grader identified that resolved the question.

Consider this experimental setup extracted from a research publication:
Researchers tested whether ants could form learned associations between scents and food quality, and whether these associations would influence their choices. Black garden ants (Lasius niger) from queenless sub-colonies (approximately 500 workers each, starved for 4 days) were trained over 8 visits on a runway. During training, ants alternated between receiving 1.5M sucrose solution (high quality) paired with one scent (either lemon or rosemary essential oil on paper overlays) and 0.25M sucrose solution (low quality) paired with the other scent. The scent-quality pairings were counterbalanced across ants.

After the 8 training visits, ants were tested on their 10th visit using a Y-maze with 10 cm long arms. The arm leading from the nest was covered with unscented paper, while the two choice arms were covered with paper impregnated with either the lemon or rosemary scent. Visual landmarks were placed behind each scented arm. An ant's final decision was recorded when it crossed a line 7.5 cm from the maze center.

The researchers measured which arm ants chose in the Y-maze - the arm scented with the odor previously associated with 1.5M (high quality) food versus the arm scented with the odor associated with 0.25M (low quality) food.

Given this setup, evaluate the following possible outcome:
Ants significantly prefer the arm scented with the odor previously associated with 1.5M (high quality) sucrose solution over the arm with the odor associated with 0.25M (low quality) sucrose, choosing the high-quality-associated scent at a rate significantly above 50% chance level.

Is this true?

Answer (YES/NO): YES